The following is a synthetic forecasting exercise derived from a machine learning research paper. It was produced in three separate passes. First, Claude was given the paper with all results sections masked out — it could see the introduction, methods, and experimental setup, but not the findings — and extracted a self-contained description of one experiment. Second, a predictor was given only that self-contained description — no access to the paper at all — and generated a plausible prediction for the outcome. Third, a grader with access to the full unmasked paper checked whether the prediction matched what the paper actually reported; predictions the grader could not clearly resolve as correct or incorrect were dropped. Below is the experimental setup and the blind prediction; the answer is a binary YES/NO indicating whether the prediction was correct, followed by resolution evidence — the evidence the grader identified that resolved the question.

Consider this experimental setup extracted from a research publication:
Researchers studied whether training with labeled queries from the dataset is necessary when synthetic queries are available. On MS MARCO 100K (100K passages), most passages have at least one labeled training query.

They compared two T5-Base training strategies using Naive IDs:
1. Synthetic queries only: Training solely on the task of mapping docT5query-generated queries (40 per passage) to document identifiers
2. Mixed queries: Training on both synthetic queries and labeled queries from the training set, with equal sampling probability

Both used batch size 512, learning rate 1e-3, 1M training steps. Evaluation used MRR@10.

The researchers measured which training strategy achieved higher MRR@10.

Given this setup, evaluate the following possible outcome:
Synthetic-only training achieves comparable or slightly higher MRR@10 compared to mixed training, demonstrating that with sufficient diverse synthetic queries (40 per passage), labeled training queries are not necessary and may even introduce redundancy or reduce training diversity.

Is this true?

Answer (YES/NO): YES